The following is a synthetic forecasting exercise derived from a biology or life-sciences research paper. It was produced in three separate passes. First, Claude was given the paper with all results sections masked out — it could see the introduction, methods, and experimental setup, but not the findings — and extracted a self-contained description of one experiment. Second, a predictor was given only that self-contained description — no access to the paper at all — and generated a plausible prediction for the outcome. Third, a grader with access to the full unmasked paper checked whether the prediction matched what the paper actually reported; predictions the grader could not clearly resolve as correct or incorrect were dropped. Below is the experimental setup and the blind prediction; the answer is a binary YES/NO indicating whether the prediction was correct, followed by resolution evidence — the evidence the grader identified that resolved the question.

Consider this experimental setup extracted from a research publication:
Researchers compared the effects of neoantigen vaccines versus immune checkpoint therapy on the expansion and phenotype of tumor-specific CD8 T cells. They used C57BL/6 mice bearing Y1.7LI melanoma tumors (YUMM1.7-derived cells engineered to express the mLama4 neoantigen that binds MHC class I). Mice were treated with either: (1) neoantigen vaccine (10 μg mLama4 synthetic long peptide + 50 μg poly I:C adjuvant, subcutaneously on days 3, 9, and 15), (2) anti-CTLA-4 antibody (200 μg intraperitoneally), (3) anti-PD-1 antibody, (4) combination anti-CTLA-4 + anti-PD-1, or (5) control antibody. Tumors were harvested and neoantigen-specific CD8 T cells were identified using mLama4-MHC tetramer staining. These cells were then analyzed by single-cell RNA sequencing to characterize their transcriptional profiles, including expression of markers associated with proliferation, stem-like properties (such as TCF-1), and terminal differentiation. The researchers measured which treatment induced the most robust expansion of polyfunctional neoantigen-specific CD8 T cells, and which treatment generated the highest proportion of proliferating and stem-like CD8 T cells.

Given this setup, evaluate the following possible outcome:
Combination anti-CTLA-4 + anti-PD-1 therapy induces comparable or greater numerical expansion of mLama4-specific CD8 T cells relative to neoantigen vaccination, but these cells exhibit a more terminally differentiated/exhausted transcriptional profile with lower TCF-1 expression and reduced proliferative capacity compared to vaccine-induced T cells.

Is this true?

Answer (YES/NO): NO